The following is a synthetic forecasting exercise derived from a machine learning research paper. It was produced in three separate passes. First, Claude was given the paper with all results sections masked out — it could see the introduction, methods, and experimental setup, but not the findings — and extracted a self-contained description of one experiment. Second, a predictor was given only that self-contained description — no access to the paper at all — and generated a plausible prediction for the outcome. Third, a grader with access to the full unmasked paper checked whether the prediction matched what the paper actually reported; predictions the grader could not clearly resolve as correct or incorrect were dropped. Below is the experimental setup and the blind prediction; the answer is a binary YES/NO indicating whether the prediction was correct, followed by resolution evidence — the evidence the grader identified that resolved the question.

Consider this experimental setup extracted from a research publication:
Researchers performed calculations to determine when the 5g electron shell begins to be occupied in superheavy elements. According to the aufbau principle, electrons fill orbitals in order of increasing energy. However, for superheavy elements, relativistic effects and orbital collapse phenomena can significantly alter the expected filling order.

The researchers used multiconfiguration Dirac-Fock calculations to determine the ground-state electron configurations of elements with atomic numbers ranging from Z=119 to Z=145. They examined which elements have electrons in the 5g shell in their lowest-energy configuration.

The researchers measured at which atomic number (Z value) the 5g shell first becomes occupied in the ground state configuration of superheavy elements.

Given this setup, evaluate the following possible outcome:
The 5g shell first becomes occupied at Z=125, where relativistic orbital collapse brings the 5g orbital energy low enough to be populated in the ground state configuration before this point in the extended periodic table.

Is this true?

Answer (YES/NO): YES